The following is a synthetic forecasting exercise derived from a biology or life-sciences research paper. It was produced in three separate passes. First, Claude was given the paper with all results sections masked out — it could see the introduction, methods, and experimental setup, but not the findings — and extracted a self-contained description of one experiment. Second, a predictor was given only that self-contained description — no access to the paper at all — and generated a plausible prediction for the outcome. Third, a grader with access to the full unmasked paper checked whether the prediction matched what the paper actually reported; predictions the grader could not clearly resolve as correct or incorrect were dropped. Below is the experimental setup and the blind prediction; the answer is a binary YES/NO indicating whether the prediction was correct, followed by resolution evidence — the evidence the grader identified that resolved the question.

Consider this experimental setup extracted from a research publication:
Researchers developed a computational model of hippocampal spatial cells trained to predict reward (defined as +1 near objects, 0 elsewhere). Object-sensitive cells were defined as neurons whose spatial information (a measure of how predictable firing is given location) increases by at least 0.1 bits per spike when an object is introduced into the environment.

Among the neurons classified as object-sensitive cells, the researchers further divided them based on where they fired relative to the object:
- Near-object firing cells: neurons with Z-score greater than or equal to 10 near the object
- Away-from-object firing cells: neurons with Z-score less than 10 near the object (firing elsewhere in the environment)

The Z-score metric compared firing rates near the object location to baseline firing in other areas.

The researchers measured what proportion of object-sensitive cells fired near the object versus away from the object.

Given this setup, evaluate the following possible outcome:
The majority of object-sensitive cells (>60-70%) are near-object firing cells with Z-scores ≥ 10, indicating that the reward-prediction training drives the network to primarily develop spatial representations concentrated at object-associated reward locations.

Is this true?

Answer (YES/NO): NO